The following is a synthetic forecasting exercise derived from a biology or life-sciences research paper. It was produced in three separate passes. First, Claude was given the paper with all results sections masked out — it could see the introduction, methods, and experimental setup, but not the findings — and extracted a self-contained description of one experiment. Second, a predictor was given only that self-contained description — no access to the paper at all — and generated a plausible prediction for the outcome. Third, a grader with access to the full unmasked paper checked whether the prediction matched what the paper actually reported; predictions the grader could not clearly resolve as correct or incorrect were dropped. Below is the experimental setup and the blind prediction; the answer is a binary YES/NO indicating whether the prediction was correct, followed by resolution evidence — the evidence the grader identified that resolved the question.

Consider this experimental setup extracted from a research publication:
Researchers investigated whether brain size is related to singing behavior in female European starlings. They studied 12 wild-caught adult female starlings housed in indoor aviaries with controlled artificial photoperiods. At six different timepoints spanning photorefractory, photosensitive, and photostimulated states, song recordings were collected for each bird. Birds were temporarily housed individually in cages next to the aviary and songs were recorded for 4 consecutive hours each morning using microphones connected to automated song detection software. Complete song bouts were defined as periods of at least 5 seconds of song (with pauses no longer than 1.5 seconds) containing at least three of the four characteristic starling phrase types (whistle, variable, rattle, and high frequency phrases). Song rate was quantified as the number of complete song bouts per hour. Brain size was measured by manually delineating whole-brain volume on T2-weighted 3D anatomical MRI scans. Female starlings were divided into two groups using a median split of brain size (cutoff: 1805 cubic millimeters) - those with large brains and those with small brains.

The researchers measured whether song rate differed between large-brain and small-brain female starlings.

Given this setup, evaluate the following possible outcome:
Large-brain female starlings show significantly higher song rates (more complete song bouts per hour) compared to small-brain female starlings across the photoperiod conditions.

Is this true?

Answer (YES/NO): YES